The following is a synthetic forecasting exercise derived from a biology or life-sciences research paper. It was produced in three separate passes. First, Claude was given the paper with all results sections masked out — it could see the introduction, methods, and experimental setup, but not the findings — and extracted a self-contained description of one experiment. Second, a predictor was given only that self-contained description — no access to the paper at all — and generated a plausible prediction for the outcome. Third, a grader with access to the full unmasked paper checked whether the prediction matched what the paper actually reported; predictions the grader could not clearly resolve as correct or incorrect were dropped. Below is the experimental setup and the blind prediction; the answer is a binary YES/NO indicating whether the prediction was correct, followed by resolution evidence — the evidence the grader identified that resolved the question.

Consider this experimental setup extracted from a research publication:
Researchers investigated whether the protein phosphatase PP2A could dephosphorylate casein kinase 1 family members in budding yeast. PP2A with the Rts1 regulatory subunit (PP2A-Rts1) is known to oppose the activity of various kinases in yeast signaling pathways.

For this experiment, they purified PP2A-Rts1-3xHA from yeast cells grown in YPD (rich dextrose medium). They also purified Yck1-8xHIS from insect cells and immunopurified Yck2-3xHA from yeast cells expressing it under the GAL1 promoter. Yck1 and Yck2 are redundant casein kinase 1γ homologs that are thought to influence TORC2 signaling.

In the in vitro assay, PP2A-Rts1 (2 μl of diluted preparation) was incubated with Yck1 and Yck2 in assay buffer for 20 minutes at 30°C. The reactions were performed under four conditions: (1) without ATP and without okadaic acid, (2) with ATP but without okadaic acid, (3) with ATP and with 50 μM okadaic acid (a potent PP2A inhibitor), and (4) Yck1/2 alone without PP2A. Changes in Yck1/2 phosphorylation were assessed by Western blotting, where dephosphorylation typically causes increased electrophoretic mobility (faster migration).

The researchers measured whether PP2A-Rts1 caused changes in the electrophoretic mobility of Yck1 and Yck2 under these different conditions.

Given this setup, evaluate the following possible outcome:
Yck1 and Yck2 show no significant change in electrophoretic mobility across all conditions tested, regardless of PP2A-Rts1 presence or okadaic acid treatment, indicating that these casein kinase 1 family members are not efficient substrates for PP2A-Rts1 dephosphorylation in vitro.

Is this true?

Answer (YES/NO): NO